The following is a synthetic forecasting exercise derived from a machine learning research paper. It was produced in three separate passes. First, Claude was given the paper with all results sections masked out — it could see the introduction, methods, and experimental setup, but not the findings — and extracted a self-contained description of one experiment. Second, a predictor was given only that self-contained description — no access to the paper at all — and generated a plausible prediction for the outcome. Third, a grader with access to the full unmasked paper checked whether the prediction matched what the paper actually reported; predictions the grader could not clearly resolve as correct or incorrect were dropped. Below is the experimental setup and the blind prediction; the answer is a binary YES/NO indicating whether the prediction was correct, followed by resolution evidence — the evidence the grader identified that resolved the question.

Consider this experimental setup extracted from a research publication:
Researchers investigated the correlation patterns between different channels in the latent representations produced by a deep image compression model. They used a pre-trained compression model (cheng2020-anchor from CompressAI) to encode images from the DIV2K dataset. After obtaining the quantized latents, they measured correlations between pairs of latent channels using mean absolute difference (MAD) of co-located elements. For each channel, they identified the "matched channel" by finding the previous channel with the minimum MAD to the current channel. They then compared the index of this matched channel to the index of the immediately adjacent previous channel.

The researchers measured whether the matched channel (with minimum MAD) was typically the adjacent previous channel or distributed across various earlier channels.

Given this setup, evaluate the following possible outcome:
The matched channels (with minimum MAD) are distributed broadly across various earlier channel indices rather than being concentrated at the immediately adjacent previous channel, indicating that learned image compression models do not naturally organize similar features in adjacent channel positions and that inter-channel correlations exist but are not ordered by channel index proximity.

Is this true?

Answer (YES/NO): YES